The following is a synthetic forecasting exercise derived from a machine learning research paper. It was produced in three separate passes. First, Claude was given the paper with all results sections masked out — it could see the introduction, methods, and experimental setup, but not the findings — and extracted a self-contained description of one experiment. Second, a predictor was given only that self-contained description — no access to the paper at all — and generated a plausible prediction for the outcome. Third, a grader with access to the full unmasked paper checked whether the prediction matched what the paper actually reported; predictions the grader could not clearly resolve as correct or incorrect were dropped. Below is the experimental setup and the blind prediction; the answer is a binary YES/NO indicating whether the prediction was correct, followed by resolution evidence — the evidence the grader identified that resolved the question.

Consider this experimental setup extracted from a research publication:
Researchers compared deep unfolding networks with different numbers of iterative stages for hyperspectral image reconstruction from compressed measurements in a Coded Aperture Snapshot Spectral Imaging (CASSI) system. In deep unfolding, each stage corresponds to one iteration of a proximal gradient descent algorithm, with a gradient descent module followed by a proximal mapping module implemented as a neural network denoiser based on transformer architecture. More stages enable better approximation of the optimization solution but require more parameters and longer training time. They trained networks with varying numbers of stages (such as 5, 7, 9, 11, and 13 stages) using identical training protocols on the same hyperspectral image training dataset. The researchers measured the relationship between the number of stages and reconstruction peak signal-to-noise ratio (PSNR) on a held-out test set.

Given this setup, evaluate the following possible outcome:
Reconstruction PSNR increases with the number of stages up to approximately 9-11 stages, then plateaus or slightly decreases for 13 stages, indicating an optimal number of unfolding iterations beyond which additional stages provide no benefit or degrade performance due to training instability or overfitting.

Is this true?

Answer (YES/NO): NO